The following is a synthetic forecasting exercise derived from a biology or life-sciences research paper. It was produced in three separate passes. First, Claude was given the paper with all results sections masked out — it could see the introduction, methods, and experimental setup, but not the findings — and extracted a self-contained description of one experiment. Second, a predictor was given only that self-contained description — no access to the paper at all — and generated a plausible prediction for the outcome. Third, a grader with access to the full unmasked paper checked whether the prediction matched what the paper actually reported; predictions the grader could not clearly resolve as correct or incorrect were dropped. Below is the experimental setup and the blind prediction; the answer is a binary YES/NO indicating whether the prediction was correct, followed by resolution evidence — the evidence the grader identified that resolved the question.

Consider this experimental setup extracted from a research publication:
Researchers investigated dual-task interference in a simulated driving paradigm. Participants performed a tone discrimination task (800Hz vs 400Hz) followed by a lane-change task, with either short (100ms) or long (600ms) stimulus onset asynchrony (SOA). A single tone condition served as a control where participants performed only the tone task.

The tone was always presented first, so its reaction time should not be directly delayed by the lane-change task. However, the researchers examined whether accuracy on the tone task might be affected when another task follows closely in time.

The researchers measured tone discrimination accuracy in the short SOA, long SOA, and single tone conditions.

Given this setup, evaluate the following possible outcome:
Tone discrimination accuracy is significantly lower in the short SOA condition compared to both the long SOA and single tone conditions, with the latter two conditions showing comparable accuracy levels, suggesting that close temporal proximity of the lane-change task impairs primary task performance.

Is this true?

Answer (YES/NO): NO